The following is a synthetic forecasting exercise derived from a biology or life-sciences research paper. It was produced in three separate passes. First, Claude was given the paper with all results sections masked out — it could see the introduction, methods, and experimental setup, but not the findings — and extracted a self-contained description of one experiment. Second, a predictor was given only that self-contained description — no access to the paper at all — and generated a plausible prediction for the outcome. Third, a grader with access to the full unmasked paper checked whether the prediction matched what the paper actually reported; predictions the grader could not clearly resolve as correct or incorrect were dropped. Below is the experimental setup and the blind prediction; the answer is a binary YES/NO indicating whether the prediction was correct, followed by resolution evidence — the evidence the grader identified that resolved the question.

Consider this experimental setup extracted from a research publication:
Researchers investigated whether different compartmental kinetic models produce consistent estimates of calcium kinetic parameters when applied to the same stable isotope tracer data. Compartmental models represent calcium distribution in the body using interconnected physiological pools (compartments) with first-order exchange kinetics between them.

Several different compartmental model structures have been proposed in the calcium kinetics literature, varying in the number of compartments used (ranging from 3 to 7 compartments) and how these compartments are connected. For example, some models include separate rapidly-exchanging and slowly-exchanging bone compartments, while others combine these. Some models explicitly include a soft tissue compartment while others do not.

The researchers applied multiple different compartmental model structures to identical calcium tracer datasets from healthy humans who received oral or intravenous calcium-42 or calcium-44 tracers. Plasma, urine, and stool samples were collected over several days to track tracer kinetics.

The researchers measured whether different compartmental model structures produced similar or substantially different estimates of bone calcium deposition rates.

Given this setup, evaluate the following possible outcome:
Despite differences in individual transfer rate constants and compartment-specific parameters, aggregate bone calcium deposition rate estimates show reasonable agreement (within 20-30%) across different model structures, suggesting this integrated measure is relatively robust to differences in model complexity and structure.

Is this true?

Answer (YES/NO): YES